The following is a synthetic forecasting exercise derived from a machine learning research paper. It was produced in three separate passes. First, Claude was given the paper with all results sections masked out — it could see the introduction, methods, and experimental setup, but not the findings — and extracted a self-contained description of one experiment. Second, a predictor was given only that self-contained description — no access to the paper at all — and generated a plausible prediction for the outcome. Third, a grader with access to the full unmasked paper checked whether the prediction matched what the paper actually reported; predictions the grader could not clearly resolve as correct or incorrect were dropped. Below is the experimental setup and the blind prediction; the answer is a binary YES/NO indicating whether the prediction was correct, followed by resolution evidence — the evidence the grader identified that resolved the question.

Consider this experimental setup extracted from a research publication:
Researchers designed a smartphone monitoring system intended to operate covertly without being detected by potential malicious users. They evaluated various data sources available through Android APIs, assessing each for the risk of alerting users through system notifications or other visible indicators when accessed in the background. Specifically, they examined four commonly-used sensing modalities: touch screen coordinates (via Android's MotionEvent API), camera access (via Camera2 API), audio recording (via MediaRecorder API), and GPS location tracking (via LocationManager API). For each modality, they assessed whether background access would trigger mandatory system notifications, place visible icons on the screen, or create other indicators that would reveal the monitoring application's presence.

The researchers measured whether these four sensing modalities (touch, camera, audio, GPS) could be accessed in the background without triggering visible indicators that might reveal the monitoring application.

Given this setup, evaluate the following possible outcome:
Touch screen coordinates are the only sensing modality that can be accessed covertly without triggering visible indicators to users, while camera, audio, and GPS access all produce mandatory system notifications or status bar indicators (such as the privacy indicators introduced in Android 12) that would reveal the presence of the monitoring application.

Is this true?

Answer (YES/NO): NO